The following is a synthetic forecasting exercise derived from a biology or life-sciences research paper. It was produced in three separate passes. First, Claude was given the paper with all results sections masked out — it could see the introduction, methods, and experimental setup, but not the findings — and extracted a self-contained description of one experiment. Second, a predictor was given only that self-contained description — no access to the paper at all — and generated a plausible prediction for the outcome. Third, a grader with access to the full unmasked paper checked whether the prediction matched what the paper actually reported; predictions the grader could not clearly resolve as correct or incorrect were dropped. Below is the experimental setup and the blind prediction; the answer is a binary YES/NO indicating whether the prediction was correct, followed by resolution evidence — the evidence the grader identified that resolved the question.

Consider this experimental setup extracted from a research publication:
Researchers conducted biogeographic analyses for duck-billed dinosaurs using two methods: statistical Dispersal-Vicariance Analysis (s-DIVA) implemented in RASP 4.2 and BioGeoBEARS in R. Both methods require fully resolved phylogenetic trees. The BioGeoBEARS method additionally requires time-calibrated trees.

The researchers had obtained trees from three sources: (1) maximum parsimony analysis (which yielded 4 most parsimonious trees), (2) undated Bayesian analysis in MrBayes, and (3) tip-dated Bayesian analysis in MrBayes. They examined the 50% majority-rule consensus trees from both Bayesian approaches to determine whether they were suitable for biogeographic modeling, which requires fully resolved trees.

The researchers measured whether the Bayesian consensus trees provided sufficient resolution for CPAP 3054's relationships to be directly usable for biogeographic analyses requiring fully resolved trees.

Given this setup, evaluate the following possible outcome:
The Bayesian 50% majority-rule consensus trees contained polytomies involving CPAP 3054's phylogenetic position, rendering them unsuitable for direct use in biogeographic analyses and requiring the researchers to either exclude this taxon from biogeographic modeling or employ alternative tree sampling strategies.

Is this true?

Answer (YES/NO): NO